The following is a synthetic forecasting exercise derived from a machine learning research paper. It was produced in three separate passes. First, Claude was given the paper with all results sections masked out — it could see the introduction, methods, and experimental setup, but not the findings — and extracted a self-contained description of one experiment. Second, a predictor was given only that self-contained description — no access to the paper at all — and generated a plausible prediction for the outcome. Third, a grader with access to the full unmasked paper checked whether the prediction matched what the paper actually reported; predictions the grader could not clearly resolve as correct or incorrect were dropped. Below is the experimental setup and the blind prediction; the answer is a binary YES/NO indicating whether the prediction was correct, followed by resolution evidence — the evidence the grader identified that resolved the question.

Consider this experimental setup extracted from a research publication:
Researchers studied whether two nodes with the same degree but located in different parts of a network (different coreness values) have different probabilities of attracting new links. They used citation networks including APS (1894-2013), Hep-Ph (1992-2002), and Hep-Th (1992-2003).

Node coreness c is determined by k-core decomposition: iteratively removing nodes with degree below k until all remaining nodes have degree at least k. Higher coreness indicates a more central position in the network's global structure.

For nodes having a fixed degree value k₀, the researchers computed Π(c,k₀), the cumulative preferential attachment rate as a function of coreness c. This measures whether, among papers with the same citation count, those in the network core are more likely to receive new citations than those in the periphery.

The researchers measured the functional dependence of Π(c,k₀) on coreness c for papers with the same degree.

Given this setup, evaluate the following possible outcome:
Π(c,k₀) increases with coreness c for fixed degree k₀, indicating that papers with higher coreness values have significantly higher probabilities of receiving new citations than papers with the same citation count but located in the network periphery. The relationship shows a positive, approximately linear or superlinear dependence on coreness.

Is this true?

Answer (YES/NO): NO